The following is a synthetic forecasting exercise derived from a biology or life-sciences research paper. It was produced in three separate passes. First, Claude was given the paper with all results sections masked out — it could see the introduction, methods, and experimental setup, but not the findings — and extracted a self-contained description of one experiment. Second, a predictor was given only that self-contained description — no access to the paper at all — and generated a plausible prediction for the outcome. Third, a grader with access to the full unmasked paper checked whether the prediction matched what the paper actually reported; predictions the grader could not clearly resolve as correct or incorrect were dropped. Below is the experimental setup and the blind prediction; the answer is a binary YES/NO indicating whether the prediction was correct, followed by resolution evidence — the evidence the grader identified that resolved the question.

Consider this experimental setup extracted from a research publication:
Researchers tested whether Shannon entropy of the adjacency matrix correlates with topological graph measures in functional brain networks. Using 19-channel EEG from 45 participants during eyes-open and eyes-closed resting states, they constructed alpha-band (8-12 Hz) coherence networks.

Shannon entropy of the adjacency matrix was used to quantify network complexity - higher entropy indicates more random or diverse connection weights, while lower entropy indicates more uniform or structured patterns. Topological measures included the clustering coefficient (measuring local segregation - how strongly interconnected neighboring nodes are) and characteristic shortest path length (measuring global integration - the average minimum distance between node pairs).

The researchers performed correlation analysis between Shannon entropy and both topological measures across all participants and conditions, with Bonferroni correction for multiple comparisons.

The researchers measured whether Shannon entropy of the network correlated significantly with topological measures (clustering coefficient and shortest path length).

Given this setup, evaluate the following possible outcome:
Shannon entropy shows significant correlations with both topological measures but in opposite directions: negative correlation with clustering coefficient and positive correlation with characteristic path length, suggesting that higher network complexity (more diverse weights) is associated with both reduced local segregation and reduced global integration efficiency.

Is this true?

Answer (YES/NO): NO